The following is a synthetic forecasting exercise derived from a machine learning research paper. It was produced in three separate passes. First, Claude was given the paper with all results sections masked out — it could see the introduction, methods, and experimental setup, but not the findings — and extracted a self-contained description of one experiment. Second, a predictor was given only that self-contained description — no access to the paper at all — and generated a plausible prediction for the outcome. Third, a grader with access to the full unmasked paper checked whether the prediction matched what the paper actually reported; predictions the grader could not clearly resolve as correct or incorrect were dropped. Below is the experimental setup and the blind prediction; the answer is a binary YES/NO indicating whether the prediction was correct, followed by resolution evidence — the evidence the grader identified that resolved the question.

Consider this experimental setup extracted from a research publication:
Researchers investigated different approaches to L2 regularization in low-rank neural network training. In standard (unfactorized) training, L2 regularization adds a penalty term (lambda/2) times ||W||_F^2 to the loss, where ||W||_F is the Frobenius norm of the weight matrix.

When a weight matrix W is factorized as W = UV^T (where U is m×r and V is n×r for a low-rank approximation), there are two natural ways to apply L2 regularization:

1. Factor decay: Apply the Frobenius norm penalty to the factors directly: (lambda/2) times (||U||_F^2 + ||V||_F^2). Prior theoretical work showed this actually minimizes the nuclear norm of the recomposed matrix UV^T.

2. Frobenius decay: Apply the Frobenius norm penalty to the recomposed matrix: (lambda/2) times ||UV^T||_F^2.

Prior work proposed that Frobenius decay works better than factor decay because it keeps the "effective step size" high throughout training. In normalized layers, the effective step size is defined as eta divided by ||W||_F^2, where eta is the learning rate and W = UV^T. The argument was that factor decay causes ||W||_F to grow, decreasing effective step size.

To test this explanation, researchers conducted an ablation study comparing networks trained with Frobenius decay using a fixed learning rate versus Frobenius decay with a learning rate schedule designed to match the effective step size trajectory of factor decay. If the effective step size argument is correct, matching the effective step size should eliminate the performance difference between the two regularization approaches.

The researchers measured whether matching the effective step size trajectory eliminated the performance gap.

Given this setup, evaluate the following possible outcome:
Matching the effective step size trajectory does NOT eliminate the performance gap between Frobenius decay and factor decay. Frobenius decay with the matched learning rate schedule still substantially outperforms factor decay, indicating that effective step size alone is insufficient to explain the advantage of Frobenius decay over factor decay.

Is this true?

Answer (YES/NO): YES